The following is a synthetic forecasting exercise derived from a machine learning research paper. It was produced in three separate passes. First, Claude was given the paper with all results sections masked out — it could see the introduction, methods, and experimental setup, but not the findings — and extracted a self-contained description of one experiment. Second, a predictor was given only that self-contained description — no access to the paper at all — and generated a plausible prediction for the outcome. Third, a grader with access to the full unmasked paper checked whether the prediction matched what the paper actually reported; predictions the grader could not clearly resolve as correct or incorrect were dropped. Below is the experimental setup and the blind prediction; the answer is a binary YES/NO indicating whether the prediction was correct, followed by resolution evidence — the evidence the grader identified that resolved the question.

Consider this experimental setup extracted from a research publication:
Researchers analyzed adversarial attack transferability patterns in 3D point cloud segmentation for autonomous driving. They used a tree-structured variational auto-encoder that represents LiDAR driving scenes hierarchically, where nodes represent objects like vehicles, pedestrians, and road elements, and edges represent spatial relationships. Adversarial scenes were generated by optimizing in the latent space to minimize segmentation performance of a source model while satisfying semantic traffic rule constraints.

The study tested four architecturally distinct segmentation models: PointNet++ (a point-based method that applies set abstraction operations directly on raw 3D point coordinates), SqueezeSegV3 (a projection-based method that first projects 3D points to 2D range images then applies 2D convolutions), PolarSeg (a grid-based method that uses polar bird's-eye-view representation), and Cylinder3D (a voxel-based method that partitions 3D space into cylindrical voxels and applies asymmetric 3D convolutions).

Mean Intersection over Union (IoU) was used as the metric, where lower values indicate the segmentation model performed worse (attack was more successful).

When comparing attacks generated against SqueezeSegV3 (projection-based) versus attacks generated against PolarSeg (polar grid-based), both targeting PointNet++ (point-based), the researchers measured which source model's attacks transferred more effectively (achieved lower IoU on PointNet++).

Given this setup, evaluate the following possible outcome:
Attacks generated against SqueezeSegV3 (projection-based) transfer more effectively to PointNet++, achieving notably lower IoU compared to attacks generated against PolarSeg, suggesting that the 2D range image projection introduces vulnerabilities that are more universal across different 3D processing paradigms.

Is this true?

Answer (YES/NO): NO